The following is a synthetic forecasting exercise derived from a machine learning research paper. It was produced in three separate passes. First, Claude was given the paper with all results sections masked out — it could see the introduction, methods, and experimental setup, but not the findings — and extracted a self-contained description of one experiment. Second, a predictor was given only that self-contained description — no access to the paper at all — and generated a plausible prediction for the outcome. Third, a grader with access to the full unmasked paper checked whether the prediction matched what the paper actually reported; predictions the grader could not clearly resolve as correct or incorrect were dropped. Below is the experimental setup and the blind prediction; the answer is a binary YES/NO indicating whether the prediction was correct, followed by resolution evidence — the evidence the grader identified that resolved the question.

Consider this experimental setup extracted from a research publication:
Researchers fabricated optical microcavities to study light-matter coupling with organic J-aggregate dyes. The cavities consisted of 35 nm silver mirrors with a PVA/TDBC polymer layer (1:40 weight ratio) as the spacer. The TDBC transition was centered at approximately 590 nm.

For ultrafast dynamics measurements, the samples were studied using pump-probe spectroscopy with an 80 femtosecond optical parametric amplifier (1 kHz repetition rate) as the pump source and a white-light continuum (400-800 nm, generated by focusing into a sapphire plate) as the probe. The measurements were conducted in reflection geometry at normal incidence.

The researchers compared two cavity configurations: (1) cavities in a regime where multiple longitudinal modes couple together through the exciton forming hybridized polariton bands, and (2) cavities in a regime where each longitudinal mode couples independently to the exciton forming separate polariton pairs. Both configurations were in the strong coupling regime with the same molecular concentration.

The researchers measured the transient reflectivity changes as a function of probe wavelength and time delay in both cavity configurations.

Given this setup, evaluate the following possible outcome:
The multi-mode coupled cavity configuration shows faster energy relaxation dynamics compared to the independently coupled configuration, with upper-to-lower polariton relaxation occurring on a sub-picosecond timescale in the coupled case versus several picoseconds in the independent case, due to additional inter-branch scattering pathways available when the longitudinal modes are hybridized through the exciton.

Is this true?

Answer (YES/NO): NO